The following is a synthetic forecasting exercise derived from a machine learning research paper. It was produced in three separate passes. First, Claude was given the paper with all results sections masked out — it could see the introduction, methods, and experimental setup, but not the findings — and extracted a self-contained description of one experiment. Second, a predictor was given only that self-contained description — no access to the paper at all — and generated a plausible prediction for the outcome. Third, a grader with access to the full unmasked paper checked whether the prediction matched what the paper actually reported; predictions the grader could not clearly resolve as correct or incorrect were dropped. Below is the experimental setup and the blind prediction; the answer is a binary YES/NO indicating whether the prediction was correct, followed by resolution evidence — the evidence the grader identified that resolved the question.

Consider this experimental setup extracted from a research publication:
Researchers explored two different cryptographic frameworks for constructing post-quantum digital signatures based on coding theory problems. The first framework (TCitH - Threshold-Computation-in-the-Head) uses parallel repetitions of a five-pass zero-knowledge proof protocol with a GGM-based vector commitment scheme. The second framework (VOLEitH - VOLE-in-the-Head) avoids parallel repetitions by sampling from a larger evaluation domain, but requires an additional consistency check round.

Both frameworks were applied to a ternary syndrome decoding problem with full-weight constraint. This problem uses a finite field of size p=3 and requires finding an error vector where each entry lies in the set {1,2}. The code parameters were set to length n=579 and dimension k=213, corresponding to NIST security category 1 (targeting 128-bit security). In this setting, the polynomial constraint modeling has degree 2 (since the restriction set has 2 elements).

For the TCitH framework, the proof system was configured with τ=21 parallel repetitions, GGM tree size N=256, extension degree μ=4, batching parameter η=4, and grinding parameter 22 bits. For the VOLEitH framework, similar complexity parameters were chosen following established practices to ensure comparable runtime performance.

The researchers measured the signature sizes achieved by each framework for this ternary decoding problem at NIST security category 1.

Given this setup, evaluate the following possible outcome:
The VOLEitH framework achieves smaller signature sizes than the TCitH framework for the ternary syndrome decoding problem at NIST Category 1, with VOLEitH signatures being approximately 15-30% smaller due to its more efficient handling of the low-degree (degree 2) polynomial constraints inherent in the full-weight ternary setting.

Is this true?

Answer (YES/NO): NO